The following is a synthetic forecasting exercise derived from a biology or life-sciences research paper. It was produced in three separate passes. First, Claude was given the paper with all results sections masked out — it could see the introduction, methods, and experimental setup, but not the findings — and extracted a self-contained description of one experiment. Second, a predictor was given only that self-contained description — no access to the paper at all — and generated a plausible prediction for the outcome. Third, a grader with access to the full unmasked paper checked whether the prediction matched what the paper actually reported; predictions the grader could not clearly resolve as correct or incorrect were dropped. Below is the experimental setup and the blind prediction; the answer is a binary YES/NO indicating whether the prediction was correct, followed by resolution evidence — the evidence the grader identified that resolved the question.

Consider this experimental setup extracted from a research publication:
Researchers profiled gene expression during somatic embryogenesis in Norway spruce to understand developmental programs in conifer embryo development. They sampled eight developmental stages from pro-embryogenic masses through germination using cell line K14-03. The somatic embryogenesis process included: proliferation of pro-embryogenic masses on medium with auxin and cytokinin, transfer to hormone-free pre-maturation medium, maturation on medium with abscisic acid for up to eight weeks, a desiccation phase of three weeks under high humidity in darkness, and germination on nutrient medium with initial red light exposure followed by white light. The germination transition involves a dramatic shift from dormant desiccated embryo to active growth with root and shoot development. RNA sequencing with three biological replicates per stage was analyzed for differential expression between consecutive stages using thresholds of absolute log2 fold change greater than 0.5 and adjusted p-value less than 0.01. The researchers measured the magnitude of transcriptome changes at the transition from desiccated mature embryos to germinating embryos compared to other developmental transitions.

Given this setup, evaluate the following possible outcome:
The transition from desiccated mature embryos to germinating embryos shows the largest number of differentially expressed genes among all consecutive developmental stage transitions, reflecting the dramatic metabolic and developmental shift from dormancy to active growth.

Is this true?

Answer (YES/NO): YES